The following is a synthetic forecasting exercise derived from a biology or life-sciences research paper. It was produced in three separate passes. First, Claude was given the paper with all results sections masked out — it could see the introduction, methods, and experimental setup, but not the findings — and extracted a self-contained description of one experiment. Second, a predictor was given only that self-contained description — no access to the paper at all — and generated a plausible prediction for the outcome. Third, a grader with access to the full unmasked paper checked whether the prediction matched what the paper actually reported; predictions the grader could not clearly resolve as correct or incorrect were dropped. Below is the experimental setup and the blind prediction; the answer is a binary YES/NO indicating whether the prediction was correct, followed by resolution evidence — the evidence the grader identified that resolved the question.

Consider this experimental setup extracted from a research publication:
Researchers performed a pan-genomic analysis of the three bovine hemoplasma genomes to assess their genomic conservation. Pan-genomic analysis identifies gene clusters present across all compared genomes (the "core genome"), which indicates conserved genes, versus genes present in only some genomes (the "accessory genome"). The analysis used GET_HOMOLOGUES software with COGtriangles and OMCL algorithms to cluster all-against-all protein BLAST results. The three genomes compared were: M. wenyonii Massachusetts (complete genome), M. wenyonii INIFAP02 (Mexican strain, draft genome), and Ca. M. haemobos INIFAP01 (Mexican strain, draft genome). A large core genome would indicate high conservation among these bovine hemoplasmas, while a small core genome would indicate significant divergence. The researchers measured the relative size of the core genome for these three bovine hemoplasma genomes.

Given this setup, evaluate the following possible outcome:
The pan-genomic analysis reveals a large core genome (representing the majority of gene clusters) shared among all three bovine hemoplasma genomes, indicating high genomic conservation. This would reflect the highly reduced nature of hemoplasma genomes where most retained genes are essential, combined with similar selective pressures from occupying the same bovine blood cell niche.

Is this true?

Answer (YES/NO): NO